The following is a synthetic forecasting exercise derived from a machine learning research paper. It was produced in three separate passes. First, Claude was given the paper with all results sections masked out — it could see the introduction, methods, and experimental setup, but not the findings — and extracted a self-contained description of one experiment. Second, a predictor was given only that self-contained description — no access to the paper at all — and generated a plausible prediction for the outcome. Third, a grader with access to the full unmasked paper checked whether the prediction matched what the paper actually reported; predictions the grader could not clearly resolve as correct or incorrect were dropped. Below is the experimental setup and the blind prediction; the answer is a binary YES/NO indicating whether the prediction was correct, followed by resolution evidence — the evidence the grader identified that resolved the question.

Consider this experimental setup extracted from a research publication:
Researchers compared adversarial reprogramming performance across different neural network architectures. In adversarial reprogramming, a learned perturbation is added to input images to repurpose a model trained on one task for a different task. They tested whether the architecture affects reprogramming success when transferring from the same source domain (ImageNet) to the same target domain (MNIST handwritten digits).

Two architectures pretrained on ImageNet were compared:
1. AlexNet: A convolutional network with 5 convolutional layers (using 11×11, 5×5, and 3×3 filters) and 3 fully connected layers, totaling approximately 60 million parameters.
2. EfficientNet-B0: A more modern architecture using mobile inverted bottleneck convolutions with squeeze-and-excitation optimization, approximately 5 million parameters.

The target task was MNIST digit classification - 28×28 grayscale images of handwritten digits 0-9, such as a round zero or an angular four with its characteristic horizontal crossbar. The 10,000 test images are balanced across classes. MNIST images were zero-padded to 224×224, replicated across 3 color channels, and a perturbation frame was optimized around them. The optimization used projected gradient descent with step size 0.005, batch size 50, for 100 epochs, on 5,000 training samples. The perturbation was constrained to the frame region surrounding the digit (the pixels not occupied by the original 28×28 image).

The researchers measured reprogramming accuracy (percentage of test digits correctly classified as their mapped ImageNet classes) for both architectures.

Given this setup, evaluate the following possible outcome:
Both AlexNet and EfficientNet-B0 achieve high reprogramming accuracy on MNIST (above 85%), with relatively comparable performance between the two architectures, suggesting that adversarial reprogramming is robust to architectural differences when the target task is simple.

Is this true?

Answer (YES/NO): YES